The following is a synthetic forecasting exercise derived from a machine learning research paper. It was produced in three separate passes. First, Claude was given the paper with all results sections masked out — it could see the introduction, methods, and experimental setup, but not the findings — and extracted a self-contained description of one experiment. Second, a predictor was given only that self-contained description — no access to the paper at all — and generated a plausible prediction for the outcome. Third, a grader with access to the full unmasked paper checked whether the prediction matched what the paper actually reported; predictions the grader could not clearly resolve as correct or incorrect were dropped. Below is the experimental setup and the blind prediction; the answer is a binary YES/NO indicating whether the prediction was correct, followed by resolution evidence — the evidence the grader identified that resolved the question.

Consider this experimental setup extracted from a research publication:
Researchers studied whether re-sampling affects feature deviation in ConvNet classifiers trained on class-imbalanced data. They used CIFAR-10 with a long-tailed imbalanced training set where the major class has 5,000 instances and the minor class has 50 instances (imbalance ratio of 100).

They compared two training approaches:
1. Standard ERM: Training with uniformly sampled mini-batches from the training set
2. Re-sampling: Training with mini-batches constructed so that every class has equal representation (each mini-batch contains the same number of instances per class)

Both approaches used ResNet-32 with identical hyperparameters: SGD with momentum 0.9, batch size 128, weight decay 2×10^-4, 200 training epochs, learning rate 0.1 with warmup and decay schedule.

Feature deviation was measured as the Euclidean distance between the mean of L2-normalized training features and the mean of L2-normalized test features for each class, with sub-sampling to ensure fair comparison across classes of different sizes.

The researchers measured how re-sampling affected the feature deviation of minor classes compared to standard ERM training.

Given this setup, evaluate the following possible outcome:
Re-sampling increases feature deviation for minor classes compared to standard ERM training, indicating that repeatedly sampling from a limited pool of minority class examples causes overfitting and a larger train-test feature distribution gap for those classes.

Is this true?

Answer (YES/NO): YES